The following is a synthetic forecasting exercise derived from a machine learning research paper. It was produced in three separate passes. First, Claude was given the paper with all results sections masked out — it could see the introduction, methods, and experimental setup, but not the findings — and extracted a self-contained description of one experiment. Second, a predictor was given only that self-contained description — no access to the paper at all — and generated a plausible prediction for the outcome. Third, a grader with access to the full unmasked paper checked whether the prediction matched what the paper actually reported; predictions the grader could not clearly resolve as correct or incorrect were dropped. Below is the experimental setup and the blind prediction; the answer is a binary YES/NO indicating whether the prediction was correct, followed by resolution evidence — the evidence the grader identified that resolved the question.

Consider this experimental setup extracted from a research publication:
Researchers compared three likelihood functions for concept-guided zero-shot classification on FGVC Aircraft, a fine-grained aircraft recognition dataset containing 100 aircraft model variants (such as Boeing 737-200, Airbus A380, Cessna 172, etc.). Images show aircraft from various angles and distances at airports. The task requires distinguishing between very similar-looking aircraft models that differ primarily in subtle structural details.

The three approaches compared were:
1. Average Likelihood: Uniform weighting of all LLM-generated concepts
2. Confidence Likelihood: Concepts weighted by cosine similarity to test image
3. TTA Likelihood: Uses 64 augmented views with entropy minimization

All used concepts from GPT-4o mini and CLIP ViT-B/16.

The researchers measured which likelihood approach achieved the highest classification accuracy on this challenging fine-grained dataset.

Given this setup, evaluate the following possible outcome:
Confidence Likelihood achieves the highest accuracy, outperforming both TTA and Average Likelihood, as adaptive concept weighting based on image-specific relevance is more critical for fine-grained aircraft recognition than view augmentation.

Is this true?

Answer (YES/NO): NO